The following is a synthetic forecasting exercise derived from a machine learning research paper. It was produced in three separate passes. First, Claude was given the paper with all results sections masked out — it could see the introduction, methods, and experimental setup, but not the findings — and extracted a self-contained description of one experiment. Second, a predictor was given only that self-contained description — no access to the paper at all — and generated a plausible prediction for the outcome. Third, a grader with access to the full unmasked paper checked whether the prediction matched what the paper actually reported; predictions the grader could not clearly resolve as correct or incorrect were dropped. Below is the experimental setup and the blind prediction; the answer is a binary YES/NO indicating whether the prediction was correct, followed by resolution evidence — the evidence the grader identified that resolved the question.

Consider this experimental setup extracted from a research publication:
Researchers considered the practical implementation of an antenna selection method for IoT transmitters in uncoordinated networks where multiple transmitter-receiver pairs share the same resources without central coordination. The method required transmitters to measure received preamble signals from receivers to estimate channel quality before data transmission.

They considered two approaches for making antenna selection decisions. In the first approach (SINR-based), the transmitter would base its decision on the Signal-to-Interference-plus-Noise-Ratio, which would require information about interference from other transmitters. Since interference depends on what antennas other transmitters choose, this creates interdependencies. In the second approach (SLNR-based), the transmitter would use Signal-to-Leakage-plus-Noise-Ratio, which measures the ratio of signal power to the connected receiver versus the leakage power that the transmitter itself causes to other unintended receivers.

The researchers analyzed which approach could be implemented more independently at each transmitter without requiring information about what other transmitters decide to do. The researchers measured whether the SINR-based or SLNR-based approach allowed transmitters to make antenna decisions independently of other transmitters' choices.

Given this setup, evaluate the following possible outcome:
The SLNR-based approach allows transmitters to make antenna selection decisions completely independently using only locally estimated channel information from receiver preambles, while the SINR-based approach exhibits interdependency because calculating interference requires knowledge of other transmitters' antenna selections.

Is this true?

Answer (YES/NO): YES